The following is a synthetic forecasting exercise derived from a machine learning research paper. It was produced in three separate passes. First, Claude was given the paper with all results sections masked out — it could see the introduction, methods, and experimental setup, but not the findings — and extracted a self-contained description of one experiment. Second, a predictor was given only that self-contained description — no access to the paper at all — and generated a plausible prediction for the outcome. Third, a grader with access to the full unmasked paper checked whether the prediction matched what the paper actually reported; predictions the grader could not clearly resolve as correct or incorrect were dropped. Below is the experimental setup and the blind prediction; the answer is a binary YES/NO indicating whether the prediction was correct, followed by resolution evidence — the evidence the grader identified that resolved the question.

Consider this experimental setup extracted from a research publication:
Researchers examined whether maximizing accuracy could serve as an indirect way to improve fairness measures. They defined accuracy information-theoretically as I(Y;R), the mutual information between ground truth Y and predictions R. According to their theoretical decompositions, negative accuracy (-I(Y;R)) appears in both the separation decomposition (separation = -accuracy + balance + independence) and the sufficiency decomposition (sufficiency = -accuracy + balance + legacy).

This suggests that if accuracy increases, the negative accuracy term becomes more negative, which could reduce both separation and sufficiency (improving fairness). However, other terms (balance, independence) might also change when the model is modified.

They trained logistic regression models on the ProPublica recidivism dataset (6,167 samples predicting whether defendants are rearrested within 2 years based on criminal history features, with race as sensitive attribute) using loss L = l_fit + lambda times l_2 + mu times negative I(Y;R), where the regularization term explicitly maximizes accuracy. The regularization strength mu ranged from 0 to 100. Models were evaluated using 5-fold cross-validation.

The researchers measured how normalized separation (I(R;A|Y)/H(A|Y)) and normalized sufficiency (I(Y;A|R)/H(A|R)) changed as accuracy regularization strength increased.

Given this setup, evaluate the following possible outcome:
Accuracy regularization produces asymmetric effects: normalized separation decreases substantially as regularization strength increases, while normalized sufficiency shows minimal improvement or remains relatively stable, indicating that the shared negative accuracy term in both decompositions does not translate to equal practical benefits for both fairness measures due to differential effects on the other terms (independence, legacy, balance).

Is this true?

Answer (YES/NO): NO